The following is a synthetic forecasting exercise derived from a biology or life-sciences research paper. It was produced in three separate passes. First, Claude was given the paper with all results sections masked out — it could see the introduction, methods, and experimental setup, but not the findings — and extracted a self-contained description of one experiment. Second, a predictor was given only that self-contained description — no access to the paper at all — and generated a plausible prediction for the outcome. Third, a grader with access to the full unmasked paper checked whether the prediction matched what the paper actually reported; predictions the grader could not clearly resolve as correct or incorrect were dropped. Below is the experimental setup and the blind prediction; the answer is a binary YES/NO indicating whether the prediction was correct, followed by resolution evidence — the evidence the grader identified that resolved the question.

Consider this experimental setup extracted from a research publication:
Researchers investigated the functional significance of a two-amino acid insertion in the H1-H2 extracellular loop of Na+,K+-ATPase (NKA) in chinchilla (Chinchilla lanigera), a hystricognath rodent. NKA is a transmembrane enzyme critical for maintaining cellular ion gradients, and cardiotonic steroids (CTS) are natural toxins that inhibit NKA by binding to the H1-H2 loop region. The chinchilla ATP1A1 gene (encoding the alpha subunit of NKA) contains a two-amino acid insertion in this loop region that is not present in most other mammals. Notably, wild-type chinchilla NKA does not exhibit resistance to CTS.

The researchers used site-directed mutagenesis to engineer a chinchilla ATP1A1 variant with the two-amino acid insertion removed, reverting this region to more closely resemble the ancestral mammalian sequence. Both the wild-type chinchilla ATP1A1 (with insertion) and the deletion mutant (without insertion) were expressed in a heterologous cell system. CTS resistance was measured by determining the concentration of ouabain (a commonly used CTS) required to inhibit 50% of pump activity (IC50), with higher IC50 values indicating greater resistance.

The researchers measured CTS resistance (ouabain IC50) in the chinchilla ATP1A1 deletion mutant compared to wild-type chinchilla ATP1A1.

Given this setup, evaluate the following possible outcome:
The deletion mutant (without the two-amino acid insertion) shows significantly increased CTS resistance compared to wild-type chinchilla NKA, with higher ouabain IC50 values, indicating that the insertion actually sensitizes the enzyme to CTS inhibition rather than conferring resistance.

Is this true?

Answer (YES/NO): YES